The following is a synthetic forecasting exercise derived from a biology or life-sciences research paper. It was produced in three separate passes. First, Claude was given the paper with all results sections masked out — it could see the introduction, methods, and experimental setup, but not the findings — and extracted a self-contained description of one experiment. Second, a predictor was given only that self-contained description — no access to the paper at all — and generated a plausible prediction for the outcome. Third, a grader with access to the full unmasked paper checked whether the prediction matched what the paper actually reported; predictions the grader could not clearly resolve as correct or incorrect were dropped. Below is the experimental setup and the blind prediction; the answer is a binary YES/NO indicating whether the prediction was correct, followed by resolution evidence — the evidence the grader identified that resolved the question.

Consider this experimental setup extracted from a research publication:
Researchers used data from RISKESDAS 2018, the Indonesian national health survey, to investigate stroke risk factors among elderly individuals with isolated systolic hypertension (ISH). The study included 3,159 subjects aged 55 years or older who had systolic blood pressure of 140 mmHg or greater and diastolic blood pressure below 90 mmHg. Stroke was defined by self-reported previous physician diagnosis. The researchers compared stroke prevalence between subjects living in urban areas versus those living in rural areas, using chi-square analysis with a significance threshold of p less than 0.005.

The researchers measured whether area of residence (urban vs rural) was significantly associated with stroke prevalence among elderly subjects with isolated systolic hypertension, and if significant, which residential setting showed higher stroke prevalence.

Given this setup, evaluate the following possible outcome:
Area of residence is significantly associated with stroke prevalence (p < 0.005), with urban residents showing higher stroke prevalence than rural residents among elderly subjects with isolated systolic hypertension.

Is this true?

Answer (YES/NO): YES